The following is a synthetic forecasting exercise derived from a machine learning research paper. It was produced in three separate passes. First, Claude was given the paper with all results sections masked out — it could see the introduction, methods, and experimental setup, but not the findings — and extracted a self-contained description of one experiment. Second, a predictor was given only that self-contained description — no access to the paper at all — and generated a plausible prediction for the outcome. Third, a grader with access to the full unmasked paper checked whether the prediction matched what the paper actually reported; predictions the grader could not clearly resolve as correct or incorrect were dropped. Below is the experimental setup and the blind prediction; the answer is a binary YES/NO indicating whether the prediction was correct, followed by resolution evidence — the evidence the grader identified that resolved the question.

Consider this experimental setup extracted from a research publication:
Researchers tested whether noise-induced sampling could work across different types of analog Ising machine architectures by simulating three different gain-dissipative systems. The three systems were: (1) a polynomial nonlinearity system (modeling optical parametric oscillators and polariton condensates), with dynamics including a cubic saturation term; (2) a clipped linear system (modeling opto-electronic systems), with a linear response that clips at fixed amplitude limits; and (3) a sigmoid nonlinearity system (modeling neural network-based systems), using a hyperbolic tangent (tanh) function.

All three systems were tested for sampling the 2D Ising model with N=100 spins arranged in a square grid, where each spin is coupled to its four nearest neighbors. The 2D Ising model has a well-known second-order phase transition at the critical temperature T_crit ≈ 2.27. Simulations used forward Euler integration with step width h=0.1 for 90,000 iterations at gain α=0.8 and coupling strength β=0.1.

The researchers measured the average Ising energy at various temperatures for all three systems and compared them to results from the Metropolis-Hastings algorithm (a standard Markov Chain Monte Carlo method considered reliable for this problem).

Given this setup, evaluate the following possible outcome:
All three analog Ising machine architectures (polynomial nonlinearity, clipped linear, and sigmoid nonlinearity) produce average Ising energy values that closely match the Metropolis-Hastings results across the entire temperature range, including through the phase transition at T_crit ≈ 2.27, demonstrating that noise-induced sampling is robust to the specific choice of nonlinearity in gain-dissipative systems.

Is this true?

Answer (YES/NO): YES